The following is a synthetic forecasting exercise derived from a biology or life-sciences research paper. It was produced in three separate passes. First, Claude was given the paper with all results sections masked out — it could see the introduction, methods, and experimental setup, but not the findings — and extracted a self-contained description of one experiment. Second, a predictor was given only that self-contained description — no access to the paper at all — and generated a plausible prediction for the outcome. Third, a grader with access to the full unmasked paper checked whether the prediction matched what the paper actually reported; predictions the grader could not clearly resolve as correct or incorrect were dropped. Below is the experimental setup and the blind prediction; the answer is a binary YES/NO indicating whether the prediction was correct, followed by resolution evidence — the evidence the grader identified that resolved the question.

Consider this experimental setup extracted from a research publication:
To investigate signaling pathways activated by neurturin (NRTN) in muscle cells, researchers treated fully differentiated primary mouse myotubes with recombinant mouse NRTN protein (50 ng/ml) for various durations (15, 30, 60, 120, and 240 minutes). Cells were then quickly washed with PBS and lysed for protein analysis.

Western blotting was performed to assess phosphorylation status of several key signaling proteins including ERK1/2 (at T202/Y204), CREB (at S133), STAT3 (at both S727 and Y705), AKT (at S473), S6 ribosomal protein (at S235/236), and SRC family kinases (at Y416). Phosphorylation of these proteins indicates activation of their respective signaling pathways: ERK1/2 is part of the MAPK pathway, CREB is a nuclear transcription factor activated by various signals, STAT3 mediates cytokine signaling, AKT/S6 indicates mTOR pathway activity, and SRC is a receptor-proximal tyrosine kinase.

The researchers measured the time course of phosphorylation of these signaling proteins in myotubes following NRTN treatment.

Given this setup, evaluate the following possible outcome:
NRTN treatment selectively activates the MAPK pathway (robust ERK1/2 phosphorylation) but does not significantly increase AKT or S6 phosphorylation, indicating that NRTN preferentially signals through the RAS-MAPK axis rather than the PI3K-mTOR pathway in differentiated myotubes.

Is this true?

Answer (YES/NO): NO